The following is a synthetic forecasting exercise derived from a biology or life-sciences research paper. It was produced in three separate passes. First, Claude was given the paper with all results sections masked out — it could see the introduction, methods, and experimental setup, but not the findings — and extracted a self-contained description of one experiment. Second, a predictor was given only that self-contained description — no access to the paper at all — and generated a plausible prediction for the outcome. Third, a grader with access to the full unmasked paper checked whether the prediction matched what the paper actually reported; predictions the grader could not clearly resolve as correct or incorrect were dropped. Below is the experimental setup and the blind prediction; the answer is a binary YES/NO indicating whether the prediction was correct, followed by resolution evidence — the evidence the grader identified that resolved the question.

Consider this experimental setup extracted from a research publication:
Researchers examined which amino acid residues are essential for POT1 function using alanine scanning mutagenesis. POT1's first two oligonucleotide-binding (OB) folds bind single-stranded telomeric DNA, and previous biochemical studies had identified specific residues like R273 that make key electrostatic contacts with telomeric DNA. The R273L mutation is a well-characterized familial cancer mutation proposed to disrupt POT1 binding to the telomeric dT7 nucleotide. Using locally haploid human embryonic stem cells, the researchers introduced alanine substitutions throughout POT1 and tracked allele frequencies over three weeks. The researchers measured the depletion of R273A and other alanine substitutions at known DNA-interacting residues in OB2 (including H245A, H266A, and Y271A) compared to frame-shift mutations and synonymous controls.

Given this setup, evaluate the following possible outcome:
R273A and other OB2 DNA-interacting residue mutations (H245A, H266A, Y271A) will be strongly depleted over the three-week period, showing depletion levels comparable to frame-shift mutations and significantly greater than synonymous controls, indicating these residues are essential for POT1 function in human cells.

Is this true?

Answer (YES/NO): NO